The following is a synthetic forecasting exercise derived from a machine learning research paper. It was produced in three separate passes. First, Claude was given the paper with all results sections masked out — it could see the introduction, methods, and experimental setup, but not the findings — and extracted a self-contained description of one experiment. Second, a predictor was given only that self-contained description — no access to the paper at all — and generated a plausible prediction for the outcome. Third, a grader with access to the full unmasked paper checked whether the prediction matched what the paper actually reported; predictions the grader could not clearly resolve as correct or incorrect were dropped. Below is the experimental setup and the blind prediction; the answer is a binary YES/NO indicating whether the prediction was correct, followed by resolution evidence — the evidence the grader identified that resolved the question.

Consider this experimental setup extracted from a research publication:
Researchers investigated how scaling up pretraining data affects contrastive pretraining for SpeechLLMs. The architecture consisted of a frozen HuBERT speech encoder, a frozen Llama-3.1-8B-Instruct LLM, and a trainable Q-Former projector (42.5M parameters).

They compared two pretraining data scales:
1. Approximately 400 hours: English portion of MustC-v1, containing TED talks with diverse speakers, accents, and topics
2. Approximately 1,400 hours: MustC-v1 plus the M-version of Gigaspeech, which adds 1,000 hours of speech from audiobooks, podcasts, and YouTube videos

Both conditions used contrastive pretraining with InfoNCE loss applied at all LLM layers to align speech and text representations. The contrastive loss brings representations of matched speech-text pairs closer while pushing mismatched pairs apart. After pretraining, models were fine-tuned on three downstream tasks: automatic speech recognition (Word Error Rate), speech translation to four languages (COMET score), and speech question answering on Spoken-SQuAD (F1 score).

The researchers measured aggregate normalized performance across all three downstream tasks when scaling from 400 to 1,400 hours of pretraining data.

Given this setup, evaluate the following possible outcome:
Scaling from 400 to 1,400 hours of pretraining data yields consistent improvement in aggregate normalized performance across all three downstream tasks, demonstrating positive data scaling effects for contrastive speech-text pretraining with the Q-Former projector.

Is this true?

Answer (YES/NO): YES